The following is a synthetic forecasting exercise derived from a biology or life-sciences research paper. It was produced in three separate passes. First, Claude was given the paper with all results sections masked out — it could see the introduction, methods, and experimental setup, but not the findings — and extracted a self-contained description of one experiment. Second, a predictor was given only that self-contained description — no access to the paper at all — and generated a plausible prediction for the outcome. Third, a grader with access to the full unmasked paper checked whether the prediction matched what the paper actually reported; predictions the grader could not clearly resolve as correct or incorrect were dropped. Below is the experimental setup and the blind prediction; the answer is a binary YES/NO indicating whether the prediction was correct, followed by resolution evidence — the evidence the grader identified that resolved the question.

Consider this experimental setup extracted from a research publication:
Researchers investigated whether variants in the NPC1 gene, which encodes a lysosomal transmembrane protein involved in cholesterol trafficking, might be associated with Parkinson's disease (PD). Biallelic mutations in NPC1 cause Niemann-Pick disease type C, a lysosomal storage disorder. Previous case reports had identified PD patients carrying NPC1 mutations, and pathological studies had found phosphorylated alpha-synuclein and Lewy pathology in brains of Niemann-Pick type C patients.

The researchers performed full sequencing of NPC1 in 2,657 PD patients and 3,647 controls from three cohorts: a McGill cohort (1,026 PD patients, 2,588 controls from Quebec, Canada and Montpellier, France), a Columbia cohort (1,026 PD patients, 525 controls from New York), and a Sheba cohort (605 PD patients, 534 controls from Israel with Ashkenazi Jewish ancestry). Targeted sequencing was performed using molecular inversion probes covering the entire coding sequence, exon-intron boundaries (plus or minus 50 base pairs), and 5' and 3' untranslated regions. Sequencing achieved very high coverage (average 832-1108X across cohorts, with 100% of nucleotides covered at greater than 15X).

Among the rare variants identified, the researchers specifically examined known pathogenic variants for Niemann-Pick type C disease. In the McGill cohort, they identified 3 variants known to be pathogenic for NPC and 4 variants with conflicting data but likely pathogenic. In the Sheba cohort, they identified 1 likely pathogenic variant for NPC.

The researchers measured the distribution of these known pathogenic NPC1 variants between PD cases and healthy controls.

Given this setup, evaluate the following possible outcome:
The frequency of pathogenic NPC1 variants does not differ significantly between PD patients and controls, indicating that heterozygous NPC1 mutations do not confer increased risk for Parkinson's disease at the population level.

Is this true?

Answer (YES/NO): NO